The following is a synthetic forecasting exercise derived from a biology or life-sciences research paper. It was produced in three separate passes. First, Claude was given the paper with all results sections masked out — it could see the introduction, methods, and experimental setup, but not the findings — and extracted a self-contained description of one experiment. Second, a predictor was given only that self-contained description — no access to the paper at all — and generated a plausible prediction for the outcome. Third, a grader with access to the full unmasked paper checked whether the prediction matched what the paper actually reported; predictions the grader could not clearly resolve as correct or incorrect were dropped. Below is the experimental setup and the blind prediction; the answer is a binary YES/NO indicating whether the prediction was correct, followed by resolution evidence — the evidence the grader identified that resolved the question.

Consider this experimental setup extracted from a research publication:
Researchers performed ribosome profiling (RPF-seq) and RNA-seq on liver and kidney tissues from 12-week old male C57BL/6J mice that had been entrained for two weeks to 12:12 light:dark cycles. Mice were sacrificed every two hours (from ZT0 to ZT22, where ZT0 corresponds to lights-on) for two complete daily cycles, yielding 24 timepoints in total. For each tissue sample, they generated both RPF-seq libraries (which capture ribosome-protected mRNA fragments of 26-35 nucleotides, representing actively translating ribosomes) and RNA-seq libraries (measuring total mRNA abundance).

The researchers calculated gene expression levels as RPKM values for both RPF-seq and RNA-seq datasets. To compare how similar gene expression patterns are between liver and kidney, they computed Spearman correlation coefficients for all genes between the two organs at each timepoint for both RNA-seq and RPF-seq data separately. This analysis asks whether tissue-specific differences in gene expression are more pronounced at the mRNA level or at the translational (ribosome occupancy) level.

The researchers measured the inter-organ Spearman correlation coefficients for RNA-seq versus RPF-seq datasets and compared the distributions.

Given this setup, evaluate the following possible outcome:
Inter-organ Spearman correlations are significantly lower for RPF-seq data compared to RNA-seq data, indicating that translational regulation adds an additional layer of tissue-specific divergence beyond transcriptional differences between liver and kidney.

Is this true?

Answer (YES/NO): NO